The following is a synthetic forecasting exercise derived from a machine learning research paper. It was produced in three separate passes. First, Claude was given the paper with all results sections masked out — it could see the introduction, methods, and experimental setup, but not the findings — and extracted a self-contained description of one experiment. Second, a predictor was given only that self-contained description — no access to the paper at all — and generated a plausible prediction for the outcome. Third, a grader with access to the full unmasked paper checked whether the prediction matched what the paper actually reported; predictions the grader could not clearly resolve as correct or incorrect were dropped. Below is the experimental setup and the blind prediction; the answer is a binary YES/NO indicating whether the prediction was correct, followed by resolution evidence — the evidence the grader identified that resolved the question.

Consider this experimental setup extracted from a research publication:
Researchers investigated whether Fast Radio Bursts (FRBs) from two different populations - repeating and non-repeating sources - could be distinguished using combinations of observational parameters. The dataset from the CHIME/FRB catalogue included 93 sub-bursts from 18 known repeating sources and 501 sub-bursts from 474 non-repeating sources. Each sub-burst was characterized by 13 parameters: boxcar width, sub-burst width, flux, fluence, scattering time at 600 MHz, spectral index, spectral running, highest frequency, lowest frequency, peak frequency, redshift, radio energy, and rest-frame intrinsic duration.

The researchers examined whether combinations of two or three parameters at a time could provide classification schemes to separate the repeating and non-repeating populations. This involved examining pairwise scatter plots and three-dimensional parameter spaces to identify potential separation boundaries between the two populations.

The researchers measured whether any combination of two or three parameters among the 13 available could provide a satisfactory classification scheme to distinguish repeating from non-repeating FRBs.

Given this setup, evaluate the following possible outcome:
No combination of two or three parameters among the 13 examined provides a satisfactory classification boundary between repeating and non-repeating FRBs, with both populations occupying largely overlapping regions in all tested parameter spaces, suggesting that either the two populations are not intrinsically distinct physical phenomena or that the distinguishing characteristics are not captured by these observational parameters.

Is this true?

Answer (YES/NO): NO